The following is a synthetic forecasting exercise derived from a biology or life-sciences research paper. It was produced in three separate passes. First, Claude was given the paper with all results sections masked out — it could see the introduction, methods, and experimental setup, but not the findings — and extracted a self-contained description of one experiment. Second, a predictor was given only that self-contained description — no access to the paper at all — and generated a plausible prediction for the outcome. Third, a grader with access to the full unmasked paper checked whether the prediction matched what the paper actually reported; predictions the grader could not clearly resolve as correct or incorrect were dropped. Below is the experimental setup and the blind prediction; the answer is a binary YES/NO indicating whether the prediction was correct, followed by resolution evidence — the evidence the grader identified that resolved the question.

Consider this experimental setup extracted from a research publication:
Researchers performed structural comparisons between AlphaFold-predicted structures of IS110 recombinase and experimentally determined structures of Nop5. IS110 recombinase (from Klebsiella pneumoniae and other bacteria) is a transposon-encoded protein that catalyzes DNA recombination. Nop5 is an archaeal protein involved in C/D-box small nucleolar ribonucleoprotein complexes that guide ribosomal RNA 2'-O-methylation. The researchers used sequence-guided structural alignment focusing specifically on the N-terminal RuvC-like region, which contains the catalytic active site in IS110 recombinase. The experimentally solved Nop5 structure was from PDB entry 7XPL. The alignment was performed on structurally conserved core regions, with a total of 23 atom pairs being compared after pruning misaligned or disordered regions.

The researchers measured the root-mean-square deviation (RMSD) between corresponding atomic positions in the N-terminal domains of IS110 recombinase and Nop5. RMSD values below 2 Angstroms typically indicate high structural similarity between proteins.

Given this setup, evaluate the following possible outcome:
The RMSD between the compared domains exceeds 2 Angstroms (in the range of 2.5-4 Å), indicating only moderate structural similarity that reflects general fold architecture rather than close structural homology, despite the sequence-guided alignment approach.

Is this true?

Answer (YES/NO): NO